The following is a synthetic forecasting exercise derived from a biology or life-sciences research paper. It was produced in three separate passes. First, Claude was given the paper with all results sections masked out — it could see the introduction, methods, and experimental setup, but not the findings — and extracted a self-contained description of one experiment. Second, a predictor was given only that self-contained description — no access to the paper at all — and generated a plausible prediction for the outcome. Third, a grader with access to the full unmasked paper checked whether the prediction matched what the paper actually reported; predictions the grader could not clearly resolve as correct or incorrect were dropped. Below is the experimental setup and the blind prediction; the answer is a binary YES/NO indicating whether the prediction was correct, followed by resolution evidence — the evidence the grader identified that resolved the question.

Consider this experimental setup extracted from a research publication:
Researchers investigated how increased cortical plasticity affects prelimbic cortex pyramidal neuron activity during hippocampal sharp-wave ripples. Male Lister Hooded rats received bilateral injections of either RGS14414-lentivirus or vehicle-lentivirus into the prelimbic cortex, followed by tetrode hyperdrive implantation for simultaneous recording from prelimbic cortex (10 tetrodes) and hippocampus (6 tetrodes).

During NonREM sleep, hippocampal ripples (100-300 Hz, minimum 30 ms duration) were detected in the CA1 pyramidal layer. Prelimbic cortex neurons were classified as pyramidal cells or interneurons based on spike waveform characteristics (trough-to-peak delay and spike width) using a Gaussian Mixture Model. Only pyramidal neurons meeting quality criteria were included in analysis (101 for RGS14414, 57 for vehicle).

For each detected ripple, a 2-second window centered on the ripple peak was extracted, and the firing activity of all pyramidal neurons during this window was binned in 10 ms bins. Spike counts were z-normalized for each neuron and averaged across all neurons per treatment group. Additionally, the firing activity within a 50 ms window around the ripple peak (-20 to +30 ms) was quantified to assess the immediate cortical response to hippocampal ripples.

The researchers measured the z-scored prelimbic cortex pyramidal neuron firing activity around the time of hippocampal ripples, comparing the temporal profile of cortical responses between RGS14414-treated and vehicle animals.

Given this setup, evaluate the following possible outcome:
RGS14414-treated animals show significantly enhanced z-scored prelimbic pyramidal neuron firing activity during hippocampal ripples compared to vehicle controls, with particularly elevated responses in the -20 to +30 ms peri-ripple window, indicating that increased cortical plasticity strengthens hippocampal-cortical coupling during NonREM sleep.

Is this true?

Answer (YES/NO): NO